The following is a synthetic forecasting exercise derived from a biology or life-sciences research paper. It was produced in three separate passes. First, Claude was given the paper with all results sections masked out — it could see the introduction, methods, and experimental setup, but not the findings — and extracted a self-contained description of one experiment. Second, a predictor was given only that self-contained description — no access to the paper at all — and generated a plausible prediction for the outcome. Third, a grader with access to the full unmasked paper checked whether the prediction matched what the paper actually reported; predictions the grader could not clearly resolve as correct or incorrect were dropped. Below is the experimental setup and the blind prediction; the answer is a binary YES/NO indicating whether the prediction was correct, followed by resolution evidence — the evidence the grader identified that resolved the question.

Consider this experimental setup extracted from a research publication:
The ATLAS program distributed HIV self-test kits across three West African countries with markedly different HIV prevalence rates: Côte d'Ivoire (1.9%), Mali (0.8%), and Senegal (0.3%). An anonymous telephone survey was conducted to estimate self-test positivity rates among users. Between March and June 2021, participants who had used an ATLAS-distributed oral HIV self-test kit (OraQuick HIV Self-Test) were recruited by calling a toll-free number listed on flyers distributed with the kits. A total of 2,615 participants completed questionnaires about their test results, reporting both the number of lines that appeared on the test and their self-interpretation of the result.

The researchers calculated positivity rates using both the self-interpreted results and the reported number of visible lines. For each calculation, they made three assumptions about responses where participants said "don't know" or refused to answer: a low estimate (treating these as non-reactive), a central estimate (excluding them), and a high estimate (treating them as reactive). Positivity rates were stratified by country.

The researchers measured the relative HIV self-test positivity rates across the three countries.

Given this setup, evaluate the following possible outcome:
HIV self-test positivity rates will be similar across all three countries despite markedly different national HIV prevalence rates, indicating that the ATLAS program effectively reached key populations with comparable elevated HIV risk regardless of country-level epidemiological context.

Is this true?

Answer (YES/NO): NO